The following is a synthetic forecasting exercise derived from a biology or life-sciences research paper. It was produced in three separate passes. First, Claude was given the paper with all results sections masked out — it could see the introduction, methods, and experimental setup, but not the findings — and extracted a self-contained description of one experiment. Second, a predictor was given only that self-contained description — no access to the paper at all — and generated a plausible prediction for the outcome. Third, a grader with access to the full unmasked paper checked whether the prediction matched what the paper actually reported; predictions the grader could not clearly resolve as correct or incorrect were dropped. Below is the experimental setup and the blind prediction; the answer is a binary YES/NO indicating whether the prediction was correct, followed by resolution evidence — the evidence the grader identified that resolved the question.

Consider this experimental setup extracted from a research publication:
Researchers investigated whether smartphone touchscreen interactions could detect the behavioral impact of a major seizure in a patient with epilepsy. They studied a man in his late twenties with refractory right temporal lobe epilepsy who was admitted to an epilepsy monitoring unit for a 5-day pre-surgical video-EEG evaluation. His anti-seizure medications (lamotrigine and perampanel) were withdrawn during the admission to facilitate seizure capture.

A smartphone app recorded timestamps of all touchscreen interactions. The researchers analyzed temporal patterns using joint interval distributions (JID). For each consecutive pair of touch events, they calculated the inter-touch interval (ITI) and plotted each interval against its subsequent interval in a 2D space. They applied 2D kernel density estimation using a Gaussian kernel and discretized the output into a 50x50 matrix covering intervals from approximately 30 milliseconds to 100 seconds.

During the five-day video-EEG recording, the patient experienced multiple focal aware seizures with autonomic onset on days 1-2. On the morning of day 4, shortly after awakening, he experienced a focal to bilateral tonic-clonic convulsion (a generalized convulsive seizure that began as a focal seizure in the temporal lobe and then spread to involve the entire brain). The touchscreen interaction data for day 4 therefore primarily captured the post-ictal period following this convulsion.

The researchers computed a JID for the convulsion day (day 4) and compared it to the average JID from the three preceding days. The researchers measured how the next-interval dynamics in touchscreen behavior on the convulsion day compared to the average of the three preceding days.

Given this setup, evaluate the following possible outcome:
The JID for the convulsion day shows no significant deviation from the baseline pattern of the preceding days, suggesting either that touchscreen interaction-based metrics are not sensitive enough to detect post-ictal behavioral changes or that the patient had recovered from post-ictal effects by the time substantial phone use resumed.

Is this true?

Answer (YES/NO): NO